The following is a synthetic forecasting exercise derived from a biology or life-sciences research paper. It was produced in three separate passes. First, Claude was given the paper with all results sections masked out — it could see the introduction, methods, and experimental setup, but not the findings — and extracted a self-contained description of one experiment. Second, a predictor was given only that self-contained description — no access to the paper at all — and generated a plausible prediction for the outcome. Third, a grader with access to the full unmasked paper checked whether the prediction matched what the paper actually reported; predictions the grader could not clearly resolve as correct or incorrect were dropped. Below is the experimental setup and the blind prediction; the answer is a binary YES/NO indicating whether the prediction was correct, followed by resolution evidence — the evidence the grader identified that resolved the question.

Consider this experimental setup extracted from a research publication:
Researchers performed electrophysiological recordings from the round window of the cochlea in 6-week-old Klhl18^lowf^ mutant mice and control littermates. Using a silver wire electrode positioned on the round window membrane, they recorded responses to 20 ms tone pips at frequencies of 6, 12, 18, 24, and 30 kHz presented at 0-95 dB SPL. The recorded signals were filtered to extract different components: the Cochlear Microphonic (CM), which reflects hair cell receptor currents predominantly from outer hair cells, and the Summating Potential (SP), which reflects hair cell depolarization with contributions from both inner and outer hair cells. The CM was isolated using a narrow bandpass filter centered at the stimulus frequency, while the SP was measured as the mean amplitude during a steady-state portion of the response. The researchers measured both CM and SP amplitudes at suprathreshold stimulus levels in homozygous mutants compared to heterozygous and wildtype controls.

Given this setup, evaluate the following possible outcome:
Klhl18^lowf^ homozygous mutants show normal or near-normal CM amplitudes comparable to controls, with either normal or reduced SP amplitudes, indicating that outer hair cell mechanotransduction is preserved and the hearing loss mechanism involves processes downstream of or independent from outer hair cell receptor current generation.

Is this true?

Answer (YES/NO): YES